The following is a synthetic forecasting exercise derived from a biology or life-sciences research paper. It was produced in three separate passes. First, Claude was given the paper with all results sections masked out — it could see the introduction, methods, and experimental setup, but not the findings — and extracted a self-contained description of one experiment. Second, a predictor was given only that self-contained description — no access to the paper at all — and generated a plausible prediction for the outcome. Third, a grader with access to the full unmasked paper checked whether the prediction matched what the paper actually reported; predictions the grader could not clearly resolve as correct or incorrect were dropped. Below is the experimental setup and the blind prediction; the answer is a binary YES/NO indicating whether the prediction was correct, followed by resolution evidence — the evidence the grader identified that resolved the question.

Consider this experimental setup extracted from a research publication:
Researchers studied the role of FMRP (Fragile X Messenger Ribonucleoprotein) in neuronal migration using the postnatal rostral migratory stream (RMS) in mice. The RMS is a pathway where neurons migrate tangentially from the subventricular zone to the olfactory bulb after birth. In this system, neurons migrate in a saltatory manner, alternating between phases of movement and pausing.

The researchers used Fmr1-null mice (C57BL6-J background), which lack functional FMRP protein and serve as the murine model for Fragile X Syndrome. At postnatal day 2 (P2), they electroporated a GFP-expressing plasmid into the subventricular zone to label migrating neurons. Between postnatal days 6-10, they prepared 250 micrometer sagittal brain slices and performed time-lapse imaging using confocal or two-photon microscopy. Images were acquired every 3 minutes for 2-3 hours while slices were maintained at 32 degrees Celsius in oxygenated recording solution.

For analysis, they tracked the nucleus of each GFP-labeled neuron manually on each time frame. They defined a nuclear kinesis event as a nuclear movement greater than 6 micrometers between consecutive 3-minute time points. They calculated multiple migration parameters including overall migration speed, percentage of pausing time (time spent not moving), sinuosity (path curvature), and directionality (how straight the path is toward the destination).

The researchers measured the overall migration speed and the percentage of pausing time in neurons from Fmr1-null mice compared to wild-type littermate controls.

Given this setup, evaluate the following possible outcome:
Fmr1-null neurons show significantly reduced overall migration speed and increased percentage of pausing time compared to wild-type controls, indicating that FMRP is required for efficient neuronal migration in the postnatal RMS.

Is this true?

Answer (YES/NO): YES